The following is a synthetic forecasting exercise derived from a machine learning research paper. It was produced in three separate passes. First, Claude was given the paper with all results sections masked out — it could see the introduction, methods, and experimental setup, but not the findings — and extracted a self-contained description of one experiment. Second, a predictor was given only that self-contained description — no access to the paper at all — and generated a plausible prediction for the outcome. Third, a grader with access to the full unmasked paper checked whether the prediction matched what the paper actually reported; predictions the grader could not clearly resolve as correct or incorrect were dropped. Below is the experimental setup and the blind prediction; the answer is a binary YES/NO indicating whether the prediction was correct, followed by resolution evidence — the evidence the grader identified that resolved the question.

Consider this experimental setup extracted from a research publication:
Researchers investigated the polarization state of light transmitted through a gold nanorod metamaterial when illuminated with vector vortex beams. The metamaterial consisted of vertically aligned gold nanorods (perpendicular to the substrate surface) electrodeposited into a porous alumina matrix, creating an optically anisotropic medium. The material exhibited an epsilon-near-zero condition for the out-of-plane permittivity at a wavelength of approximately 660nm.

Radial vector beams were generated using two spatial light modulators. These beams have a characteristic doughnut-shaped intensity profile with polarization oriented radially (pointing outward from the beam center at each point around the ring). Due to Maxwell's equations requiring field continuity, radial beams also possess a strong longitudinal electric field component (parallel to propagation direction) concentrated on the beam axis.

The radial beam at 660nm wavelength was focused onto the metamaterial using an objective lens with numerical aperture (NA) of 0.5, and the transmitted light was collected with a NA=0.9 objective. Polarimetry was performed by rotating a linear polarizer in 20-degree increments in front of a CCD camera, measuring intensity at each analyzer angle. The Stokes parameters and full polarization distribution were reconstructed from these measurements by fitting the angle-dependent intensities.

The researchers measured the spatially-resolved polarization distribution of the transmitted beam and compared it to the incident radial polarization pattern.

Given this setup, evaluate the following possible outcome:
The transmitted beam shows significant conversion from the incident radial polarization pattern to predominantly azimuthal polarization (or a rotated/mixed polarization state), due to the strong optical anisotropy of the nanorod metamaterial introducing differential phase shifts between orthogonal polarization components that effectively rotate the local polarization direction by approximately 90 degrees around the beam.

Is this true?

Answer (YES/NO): NO